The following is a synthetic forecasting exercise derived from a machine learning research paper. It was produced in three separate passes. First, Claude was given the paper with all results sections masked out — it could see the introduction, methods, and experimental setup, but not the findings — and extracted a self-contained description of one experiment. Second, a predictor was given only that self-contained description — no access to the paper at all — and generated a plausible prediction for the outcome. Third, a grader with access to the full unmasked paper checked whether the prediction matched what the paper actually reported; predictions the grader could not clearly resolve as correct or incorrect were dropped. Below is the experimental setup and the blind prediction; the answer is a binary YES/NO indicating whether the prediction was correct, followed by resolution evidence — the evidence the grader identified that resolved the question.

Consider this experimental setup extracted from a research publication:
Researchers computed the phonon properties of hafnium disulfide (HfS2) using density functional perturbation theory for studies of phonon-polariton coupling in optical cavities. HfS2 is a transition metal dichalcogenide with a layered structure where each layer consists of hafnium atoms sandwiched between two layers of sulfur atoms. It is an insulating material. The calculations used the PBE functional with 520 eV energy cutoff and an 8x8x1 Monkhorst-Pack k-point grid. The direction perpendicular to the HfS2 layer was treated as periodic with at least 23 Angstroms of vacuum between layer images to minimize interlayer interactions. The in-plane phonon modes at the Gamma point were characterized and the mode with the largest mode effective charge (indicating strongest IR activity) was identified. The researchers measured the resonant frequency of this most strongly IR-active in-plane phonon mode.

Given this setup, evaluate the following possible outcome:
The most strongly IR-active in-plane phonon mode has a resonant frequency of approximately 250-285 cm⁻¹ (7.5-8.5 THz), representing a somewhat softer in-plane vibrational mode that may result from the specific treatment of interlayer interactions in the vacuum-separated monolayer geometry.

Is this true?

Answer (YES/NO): NO